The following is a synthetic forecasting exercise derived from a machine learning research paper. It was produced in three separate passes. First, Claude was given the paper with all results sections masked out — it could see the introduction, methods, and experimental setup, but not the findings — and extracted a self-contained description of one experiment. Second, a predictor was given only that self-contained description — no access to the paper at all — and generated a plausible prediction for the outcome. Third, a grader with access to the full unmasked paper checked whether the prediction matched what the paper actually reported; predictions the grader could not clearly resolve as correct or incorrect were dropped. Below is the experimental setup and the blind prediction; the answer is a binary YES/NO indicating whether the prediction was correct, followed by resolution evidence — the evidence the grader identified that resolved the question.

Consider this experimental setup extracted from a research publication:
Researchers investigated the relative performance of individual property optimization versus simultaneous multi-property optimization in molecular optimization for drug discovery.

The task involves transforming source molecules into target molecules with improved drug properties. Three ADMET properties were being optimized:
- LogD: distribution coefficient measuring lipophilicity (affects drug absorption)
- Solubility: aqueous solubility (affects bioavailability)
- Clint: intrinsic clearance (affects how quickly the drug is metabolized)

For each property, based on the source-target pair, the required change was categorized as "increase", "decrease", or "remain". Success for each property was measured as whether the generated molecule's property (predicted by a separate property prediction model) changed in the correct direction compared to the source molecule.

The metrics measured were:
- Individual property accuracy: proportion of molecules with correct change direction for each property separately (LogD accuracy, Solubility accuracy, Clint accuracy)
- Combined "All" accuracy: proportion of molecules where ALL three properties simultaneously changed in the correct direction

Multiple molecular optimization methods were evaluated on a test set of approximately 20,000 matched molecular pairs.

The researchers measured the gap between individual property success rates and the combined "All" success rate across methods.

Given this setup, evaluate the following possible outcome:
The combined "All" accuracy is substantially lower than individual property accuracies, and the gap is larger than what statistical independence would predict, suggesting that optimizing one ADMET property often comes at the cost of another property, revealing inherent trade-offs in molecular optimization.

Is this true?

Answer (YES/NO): NO